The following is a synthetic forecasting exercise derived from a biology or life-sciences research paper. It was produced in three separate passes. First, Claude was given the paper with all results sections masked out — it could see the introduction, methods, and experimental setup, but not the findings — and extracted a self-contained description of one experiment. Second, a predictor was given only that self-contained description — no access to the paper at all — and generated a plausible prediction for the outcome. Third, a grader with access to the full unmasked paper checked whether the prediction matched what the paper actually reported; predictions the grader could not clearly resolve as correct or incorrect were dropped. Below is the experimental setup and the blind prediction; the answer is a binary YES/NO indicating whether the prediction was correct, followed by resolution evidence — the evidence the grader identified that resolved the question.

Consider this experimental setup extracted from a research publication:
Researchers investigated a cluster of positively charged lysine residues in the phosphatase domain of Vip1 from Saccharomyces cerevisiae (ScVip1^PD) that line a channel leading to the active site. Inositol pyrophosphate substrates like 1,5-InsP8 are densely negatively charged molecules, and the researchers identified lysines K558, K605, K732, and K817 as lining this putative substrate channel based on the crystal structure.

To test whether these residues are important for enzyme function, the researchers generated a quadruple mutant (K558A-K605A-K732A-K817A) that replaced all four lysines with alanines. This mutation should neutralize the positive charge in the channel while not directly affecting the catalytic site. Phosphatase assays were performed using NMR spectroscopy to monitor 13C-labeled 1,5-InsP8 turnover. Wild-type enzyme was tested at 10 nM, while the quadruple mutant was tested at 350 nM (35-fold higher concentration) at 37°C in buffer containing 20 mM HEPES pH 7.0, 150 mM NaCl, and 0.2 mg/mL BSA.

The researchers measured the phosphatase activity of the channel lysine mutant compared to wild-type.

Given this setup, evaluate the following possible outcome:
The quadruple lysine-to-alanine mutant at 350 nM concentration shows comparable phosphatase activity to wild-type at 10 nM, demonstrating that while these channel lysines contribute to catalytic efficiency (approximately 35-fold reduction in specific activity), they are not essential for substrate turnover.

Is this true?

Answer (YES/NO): NO